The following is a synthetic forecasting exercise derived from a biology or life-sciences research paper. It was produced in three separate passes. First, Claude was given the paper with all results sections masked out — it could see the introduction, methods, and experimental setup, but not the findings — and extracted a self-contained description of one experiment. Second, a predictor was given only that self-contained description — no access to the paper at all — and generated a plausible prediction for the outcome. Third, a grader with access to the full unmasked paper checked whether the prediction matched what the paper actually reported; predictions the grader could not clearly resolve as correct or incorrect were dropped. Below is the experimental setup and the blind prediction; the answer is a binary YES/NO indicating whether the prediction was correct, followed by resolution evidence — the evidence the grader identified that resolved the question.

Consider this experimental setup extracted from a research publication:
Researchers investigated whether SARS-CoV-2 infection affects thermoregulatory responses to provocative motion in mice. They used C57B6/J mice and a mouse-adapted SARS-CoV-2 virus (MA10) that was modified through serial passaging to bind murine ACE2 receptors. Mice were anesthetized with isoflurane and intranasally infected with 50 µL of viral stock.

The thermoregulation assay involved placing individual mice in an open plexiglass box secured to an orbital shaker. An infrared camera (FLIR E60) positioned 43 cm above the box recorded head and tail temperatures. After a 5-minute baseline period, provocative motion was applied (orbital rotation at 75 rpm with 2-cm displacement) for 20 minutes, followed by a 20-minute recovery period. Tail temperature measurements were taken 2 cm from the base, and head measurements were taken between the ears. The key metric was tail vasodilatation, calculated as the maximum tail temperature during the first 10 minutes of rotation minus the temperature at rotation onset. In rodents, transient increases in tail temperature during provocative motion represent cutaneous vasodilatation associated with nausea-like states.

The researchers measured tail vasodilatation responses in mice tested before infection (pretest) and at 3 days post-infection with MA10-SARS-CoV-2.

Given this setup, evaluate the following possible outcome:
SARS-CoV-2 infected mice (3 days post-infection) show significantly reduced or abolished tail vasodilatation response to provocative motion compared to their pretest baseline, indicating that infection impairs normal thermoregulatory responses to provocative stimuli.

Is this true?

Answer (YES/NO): YES